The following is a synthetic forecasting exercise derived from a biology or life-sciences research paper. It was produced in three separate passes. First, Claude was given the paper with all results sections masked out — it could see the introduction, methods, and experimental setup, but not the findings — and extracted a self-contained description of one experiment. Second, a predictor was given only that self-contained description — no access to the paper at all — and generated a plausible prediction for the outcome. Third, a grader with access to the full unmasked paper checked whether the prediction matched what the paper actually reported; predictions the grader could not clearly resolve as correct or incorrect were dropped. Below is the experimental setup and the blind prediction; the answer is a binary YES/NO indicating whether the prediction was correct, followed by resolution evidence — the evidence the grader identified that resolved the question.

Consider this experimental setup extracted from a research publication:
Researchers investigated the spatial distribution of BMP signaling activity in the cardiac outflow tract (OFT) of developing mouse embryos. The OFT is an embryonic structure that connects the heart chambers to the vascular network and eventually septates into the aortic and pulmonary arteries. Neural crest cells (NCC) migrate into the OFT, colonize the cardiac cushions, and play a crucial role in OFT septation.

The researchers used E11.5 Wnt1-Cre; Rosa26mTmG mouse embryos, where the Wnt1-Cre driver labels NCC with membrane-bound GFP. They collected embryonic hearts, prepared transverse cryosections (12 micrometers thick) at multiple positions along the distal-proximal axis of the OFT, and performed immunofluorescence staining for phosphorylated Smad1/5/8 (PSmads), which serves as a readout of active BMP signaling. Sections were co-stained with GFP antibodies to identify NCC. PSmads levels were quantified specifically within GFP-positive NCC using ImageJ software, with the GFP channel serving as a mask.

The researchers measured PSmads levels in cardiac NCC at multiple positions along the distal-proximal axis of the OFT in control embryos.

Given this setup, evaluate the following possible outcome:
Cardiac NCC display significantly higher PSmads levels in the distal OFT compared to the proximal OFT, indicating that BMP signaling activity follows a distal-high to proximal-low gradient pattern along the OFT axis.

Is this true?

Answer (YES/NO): YES